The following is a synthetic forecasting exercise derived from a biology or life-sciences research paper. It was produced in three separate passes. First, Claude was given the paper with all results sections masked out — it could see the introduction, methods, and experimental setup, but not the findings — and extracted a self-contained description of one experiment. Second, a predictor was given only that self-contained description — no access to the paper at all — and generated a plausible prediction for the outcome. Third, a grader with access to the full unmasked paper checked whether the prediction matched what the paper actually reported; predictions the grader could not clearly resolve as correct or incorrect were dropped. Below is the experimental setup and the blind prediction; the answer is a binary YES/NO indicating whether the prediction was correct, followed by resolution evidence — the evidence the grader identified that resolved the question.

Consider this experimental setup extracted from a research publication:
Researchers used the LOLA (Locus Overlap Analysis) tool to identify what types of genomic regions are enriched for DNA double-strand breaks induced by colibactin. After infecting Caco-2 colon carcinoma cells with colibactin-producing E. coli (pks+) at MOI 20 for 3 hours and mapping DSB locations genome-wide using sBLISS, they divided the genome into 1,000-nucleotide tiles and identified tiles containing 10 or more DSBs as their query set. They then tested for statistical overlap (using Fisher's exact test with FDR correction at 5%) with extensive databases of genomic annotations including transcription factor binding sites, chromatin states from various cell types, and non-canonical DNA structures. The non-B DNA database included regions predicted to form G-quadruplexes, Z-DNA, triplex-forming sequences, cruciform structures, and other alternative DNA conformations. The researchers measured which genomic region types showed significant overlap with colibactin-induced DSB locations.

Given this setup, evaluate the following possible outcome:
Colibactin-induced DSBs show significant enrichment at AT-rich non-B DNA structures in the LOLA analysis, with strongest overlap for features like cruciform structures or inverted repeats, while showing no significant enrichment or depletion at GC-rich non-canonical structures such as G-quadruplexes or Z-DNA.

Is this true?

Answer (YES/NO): NO